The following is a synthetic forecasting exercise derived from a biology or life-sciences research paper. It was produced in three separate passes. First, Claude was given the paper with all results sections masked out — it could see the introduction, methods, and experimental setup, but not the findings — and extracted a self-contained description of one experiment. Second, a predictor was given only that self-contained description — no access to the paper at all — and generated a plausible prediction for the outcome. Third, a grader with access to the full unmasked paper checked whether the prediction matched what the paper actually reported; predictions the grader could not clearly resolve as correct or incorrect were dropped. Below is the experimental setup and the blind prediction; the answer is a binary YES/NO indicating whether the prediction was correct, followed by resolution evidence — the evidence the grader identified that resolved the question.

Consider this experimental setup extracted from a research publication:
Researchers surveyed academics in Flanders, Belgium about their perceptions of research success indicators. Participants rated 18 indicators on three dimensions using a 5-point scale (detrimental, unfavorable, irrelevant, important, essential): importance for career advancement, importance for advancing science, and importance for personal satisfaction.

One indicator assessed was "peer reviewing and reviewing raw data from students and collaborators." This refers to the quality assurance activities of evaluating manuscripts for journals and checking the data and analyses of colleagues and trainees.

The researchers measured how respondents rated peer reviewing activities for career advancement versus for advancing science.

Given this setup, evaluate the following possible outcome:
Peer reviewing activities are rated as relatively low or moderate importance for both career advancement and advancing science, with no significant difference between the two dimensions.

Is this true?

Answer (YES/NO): NO